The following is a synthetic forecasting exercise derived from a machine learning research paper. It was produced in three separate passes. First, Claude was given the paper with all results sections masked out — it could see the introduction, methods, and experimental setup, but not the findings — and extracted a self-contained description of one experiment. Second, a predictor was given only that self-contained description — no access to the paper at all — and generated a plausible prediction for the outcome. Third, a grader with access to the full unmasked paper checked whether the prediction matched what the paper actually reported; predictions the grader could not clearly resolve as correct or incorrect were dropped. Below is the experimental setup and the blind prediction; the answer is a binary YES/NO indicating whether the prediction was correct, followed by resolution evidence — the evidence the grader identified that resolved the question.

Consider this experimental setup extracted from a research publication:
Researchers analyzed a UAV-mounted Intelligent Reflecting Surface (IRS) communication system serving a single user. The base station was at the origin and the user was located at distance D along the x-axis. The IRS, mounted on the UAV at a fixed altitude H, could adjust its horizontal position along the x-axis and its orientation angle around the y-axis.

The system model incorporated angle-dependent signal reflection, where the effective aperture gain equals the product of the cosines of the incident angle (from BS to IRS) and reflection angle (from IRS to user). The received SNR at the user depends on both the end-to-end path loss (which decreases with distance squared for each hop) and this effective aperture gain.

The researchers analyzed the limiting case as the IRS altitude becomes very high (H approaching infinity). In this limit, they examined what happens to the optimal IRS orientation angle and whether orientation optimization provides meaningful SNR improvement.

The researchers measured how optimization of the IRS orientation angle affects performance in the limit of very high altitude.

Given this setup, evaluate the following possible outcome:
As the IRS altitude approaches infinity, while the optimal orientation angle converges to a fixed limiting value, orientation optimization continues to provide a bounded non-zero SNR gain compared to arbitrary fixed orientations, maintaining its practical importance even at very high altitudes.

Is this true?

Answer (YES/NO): NO